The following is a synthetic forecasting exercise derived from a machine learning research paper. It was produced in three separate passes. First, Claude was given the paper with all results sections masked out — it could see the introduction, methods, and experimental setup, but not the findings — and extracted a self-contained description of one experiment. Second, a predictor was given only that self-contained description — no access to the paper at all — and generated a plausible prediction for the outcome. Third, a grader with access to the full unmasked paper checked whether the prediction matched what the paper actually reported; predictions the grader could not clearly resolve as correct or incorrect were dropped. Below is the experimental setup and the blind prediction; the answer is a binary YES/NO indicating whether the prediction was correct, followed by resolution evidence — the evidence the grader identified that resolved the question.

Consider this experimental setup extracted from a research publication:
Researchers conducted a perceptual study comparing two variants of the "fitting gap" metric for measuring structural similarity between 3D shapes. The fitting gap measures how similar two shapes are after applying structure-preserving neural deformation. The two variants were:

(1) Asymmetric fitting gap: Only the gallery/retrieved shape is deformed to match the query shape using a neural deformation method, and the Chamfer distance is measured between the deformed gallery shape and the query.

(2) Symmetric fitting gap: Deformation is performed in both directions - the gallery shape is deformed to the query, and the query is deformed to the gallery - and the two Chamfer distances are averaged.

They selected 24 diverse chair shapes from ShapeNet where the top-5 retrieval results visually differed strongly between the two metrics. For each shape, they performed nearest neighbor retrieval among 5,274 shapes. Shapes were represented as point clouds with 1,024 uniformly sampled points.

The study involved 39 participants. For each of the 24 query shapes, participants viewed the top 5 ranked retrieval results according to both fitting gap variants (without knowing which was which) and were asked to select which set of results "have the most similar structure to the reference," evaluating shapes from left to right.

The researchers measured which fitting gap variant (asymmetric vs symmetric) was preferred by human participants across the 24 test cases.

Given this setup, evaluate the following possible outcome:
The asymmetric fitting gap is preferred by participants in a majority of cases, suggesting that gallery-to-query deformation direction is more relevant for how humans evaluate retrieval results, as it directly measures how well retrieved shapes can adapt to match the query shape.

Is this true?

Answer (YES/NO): NO